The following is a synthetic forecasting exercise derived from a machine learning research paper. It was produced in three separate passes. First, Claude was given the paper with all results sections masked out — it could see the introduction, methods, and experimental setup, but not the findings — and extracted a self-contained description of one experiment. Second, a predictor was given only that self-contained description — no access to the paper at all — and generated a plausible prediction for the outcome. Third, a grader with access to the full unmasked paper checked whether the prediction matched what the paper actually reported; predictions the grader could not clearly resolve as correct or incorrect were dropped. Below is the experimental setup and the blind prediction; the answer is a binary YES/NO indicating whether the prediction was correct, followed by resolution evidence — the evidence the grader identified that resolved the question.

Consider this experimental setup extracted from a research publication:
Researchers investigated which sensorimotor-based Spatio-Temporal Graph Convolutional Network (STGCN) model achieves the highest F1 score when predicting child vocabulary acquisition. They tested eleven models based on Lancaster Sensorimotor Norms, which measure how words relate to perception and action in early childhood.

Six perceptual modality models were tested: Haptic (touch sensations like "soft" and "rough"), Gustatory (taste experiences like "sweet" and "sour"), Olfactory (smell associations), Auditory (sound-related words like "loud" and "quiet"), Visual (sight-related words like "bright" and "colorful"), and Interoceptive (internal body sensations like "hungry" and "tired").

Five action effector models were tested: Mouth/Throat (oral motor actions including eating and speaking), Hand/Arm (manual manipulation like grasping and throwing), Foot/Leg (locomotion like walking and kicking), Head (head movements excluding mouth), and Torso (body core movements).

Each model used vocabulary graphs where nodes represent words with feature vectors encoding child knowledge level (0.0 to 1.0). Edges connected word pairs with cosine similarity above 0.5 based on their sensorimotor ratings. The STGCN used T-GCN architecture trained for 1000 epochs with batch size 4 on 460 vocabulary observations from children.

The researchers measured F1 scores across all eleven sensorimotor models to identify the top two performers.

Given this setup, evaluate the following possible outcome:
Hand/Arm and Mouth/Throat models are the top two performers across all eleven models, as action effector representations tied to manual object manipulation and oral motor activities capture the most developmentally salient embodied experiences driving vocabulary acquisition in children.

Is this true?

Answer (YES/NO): NO